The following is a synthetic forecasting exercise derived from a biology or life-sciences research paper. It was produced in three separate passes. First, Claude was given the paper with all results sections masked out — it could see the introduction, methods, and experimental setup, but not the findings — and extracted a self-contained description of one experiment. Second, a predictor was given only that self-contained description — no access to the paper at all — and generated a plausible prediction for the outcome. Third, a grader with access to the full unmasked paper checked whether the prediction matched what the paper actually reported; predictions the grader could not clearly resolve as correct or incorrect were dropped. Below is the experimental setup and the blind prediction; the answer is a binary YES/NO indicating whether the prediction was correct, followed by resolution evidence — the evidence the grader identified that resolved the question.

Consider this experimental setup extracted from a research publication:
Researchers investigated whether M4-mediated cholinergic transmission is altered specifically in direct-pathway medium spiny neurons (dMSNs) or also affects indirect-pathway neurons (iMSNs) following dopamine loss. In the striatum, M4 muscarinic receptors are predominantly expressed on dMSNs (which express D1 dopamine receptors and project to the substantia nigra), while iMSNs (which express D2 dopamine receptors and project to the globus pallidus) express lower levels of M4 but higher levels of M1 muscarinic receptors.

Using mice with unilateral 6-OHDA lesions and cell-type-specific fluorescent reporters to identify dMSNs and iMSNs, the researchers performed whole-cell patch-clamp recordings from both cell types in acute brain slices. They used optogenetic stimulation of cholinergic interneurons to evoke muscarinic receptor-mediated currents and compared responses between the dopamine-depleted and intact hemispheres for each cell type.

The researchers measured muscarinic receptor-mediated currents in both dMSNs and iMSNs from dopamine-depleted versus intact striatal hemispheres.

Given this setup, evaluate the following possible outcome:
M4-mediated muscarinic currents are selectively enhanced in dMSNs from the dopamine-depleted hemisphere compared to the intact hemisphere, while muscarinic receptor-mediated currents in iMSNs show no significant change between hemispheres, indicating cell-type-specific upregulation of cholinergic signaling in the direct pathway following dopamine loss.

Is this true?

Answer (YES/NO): NO